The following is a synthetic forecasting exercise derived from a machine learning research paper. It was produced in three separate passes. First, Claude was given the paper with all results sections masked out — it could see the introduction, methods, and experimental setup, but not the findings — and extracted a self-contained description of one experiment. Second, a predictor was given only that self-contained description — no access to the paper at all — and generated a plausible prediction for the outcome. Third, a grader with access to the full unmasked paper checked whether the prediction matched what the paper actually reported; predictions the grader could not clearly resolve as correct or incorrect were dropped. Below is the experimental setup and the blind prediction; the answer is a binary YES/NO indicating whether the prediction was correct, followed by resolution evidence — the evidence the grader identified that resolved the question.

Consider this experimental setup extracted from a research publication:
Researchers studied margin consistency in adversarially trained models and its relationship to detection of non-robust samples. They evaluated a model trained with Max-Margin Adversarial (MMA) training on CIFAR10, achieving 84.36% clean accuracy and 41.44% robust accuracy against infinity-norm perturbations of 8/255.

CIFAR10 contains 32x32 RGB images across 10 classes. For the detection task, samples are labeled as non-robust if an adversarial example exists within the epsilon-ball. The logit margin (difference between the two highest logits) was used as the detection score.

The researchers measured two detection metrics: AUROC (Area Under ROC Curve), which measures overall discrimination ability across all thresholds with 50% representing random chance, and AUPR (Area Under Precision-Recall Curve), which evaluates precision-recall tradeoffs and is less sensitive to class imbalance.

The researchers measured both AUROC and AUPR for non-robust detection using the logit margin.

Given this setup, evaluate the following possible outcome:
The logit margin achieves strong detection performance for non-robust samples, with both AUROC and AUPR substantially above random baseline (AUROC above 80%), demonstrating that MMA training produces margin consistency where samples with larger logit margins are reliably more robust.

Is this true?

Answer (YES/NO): NO